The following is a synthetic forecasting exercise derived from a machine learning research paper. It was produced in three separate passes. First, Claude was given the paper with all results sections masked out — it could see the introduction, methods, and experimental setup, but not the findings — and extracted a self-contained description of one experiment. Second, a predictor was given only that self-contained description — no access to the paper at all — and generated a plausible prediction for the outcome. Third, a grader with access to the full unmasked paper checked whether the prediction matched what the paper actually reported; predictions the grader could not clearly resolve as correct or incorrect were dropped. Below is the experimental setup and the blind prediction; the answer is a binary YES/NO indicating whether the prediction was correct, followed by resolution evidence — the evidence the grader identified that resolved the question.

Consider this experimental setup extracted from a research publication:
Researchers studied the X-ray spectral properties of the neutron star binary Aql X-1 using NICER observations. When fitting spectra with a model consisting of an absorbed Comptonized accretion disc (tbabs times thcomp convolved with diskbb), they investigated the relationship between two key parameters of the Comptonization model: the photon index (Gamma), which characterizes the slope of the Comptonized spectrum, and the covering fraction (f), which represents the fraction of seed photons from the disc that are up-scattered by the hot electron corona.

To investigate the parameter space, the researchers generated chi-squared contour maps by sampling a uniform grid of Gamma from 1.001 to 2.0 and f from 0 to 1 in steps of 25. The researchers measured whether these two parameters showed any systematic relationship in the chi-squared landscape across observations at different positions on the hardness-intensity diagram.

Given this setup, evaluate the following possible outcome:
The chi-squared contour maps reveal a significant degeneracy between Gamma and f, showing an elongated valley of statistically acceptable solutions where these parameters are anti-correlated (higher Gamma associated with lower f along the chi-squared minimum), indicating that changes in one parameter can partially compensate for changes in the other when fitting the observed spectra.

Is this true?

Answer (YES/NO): NO